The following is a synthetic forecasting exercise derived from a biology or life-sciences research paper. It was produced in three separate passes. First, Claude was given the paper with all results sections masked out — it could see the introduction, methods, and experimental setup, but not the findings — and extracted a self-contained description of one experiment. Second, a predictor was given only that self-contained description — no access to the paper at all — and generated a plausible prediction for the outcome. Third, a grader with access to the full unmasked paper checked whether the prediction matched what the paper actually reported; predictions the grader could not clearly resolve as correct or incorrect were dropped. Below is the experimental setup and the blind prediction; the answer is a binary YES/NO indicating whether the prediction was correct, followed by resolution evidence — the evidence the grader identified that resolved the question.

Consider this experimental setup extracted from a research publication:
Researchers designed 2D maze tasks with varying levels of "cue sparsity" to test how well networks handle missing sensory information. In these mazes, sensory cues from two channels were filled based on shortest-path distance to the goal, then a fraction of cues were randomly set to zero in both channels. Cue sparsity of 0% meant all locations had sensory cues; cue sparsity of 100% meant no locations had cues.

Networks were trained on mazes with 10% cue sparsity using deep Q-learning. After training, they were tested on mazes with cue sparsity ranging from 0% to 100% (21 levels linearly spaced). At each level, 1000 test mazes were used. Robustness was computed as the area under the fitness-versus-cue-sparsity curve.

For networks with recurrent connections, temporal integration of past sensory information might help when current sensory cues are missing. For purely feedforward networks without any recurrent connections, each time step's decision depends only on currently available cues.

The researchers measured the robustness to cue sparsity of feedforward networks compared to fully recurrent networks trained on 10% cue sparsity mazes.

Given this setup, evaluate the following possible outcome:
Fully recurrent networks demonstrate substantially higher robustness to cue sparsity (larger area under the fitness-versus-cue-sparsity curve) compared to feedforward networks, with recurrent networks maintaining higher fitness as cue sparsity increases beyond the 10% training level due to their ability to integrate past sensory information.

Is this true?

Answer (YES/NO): YES